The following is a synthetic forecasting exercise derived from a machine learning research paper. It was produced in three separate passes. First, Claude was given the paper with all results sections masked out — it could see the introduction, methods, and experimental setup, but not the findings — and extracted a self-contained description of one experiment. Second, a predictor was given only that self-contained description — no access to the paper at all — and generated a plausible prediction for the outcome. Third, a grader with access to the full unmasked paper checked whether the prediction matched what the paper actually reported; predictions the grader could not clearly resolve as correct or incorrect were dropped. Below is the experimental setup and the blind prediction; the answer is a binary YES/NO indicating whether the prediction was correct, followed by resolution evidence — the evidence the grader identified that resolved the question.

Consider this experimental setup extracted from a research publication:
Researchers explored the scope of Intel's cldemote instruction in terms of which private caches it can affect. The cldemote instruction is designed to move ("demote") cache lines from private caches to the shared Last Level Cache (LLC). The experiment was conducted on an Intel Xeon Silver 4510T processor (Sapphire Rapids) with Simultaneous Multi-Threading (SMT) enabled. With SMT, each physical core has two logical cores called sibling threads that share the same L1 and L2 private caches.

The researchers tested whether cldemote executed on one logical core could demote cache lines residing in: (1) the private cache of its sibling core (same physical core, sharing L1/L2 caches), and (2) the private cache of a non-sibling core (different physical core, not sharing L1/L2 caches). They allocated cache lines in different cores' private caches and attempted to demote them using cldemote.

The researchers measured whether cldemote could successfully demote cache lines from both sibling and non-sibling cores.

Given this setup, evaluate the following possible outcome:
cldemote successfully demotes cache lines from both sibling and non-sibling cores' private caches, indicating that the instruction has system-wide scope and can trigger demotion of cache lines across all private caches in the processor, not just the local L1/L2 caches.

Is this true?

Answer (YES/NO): NO